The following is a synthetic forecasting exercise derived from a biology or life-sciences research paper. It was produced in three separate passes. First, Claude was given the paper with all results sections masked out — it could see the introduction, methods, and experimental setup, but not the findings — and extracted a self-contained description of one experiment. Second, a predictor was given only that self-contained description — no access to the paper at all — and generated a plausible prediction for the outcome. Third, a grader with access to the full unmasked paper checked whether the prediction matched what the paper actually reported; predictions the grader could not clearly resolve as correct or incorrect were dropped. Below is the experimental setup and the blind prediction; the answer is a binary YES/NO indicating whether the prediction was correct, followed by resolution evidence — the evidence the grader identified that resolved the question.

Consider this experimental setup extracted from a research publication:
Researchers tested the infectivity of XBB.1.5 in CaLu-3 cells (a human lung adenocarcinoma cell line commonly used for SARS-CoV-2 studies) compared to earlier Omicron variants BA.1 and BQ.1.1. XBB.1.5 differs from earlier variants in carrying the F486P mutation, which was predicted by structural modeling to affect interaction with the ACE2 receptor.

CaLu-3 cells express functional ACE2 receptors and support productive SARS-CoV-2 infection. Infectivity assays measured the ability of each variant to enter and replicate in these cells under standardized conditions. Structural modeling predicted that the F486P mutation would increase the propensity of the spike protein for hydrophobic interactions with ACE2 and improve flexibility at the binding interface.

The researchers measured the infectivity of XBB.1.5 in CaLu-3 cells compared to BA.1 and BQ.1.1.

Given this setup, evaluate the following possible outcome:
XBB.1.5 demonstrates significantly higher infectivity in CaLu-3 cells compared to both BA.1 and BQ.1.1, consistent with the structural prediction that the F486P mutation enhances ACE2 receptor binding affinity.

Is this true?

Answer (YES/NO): YES